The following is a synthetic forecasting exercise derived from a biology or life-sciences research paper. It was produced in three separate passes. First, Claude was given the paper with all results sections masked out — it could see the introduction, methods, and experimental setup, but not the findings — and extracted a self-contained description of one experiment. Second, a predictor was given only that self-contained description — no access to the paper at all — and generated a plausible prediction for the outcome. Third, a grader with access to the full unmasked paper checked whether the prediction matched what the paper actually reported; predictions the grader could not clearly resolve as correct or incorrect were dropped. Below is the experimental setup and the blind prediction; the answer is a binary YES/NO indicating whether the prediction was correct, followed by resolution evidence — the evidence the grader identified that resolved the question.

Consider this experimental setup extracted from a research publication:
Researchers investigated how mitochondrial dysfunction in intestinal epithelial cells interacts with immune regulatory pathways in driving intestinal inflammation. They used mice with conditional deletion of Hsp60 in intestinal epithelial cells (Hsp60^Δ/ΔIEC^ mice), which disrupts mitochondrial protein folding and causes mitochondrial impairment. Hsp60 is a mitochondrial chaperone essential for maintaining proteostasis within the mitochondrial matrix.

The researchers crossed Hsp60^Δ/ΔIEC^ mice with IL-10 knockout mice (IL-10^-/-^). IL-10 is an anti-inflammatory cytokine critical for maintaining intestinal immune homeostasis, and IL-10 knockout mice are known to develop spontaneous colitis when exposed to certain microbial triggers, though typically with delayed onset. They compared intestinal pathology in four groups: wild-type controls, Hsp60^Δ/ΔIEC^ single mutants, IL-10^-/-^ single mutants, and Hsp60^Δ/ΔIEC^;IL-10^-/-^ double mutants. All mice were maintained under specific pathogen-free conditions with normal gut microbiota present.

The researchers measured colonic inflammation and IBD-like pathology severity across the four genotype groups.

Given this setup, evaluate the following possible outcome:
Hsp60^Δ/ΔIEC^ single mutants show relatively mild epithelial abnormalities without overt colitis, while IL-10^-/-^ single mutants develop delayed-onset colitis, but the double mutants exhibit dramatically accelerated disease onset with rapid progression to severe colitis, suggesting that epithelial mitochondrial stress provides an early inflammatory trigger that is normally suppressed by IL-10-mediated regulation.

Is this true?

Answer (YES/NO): NO